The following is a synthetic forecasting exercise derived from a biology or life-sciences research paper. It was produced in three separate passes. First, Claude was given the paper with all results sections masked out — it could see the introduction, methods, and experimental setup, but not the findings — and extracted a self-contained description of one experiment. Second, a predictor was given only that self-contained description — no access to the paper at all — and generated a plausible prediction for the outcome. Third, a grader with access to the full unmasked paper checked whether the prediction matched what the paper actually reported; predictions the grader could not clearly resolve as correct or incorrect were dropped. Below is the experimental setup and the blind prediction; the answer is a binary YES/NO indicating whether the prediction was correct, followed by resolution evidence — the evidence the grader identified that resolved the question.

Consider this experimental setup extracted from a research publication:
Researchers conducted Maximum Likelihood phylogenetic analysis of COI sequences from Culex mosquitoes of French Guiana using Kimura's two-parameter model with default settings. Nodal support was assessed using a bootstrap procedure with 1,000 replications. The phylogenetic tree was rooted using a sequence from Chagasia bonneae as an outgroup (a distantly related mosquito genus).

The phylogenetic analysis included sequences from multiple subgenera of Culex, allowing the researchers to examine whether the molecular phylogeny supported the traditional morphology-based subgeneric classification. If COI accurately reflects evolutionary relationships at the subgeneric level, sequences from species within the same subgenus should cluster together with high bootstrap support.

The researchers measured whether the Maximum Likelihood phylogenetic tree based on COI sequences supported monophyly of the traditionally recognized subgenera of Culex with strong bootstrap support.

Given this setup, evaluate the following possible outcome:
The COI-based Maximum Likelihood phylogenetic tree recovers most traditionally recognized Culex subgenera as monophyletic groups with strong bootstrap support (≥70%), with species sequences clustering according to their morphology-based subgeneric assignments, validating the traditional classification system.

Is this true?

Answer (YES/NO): NO